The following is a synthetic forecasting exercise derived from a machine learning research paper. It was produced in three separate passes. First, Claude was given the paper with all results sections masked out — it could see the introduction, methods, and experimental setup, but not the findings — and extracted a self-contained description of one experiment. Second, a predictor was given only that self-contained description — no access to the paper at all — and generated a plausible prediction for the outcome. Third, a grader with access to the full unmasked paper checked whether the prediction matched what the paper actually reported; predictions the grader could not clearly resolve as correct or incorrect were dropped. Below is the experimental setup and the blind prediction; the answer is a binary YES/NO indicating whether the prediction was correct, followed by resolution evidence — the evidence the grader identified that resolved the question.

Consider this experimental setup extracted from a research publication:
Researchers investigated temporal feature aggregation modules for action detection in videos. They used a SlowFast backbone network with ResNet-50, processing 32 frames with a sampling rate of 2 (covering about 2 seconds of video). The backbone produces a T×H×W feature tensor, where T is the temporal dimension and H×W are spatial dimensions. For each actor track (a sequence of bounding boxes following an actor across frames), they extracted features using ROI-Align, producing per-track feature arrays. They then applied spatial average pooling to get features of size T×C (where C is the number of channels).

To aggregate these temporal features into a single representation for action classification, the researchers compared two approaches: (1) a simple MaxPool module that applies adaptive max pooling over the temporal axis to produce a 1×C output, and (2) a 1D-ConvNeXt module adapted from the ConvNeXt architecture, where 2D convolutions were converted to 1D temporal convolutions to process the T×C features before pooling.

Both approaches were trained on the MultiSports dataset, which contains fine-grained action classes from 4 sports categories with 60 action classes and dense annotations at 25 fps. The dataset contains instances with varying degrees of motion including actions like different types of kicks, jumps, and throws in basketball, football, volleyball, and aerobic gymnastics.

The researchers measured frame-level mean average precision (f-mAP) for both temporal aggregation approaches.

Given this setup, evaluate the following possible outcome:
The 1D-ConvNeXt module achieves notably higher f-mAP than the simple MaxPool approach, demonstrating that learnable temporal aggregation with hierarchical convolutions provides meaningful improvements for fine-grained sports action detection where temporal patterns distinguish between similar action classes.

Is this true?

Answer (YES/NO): NO